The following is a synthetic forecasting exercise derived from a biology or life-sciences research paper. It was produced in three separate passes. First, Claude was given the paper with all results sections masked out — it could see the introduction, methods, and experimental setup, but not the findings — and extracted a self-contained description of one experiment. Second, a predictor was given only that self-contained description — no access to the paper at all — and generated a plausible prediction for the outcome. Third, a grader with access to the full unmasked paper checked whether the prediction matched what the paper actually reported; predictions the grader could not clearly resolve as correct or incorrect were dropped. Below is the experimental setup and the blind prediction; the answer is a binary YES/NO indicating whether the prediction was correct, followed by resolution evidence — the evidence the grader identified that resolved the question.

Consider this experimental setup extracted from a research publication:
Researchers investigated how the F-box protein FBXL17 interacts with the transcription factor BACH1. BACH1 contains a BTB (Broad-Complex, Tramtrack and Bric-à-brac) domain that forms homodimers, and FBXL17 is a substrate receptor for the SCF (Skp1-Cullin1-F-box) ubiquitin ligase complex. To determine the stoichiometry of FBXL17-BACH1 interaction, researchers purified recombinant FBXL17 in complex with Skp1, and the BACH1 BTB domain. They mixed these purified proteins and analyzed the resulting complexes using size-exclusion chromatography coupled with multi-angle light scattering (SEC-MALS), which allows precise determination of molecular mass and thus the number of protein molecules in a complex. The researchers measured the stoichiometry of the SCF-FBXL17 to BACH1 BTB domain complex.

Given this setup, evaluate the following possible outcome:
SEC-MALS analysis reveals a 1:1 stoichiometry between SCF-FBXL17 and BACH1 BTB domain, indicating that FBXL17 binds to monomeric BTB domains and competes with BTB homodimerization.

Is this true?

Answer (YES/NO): YES